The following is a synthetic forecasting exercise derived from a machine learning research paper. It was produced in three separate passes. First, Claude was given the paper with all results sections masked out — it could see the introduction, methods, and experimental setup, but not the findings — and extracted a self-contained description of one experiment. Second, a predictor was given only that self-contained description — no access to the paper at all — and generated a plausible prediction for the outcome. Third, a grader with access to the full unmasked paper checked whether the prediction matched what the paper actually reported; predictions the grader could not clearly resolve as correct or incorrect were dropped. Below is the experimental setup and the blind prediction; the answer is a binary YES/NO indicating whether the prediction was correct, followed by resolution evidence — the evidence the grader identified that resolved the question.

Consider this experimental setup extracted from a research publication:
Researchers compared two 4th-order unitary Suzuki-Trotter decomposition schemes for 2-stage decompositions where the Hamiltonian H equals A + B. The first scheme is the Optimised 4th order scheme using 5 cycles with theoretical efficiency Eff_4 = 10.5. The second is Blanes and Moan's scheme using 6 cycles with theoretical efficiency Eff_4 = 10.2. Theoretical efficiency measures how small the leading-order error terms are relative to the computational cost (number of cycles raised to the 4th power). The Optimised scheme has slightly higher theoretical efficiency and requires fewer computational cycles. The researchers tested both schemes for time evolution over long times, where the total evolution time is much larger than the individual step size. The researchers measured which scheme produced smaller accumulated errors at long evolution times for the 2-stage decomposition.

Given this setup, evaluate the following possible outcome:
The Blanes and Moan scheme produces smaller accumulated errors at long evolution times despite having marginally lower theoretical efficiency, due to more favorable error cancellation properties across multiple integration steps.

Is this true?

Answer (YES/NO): YES